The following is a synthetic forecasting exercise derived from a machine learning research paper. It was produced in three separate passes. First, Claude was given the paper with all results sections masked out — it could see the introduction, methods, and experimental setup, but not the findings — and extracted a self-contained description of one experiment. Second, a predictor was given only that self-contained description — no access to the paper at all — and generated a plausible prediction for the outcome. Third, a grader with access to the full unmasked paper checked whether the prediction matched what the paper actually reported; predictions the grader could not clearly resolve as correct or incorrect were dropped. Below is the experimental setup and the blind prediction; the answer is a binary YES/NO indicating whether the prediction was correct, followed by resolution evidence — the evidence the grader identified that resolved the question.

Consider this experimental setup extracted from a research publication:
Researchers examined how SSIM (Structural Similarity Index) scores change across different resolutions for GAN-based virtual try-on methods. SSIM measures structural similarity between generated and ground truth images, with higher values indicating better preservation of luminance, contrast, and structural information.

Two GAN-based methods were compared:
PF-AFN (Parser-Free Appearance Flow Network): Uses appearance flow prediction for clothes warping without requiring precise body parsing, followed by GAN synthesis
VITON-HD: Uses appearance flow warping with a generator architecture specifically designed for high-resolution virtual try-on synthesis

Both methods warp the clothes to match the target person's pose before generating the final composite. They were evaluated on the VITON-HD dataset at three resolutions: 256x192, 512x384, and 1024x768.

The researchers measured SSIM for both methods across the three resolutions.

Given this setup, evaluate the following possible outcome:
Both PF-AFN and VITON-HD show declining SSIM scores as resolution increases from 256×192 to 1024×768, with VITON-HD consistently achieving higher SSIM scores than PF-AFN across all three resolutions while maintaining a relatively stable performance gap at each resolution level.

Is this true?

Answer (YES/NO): NO